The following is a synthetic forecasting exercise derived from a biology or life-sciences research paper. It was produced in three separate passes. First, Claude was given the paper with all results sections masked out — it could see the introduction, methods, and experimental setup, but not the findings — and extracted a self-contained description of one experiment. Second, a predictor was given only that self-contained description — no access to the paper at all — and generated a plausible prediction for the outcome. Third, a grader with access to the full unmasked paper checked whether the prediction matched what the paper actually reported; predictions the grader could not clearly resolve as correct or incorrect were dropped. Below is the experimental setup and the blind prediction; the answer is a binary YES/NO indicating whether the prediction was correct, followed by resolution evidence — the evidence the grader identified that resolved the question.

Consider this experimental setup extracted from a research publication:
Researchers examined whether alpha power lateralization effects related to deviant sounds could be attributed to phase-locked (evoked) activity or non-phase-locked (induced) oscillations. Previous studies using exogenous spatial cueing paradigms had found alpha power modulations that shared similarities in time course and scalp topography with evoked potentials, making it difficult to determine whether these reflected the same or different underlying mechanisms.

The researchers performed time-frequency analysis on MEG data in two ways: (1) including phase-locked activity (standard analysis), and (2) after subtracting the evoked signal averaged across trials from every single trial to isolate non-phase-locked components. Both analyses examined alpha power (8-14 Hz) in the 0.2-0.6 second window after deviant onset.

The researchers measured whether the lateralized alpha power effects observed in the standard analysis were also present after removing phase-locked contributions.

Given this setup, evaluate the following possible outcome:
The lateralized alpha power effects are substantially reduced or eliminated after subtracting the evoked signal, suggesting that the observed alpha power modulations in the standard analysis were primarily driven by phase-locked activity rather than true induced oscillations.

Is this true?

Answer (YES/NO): NO